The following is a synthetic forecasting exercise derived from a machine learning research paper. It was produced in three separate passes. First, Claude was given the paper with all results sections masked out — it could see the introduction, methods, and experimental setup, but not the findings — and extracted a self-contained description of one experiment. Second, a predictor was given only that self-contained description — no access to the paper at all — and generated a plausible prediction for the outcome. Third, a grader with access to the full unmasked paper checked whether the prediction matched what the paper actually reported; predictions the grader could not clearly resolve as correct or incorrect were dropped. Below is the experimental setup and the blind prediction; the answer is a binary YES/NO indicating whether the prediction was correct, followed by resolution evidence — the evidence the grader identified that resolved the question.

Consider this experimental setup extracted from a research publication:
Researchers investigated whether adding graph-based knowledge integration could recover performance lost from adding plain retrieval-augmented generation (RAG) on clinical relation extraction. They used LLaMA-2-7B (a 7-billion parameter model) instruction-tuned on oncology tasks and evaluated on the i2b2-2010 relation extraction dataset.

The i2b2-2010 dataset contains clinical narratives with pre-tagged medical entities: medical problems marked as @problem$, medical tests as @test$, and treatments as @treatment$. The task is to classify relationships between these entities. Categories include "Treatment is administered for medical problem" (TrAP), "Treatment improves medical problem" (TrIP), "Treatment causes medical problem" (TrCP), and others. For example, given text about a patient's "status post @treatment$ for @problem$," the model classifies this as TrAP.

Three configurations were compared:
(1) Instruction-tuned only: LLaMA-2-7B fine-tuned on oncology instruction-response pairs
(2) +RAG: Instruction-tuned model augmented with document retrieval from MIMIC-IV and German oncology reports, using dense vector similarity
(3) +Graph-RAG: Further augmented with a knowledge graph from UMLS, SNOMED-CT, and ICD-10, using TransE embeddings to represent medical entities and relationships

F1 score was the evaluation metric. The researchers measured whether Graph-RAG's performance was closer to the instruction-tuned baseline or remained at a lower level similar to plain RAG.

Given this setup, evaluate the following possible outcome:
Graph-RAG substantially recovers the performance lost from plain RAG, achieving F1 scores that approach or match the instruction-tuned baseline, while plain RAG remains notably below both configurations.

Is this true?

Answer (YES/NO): YES